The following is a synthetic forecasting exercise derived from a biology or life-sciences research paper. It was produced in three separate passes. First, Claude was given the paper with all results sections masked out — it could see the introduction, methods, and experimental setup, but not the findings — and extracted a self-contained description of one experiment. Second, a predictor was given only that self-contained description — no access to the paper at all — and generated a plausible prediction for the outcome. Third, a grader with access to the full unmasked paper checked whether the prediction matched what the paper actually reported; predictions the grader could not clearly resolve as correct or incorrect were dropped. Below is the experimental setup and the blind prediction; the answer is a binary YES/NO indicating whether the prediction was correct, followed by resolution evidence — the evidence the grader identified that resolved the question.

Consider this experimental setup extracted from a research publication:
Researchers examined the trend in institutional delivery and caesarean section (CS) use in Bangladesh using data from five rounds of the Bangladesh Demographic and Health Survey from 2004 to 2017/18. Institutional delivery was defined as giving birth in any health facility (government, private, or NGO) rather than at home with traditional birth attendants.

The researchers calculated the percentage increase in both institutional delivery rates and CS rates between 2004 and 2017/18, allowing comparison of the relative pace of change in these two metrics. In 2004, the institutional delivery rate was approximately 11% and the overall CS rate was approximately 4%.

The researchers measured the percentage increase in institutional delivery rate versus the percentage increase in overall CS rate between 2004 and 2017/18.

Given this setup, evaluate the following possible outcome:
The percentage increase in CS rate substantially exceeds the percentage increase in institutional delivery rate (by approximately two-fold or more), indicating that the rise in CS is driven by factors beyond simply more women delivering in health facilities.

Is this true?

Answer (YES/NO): YES